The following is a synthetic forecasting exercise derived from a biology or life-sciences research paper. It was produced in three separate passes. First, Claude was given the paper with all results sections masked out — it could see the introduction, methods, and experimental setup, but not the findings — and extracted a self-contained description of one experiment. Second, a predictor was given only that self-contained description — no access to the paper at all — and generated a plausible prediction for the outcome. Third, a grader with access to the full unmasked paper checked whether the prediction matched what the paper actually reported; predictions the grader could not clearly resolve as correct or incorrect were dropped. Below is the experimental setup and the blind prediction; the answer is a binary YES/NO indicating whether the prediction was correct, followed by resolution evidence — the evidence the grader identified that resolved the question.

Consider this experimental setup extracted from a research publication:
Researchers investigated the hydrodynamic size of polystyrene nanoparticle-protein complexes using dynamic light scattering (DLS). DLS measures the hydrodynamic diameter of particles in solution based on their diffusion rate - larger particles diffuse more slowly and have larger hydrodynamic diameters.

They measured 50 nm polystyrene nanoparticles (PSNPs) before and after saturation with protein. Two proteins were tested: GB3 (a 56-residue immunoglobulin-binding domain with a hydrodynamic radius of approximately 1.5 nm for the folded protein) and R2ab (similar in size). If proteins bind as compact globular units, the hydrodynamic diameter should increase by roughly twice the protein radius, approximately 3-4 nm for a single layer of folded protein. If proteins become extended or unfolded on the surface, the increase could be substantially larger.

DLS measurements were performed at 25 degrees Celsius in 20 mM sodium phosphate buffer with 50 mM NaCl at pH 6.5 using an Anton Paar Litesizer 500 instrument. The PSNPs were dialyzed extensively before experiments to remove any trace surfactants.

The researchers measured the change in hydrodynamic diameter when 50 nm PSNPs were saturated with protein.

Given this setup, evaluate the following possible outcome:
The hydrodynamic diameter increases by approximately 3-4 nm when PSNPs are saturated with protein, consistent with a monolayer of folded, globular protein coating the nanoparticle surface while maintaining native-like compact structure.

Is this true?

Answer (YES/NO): NO